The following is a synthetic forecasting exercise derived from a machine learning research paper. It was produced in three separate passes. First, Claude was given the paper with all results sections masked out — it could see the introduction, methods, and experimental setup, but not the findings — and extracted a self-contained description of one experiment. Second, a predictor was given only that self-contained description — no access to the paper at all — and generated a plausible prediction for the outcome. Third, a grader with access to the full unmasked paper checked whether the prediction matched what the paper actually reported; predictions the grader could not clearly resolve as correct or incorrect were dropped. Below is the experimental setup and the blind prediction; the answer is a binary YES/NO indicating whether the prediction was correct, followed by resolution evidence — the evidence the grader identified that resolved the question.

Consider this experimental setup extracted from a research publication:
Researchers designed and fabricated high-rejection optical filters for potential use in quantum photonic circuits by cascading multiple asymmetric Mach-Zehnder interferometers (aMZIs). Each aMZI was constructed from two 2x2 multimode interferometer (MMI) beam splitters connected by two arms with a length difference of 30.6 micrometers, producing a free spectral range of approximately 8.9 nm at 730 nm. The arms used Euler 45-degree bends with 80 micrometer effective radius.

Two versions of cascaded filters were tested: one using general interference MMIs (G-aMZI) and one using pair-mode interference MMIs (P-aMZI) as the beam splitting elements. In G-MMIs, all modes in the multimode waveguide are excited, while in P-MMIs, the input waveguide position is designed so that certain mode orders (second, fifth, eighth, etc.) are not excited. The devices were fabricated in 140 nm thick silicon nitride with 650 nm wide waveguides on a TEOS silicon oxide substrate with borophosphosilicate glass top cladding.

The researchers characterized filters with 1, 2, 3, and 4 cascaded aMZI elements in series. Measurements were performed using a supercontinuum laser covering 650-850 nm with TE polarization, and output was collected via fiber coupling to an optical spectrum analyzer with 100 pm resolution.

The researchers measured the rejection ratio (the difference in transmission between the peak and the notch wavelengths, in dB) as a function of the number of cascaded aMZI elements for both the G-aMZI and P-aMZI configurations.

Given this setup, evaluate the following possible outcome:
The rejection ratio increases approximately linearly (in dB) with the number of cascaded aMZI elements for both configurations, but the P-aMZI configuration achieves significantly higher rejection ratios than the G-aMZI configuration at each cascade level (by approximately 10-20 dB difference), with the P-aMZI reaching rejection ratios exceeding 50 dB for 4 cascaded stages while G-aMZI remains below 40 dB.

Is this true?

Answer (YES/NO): NO